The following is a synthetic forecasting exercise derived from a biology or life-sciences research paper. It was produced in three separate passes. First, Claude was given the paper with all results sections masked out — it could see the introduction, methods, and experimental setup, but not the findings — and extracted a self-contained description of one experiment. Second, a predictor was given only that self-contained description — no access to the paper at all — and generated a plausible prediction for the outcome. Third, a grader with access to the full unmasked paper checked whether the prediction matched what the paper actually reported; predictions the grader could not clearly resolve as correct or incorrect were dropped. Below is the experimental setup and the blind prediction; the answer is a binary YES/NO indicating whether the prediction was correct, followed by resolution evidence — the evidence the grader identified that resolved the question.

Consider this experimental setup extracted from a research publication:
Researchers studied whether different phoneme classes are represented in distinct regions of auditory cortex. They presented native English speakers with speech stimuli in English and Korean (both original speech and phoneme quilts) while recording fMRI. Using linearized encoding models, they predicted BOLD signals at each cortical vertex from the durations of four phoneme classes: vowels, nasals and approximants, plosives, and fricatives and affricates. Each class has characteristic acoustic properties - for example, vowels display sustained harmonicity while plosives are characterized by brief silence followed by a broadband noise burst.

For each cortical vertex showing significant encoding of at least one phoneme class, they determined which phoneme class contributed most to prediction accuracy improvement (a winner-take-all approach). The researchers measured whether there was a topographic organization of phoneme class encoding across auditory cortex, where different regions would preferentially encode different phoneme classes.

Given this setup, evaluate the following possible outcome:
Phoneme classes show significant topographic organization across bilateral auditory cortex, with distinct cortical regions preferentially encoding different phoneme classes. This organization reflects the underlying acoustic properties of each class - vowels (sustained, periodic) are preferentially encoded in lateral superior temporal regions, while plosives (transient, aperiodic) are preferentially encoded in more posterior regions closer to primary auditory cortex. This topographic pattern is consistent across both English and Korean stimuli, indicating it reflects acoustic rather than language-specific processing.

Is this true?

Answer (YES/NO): NO